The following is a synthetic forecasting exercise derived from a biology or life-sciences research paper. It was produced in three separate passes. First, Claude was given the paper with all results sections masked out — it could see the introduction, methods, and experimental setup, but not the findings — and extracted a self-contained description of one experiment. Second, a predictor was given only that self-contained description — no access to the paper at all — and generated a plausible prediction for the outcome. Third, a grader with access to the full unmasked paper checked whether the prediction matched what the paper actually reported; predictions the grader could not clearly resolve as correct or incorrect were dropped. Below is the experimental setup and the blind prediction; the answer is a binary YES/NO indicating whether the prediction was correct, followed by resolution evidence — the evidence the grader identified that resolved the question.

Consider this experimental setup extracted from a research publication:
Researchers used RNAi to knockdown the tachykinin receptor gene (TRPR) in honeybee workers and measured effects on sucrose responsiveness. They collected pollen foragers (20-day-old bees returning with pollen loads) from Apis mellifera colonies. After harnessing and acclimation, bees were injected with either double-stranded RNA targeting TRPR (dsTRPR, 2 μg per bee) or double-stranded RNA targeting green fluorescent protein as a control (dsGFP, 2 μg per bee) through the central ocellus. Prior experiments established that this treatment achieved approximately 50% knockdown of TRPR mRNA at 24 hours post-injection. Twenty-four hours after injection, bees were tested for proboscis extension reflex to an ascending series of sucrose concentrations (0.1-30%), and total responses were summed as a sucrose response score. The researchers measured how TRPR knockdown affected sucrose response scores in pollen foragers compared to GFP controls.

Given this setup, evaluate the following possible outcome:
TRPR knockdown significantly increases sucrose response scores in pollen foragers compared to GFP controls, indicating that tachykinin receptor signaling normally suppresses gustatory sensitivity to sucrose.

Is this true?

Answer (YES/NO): NO